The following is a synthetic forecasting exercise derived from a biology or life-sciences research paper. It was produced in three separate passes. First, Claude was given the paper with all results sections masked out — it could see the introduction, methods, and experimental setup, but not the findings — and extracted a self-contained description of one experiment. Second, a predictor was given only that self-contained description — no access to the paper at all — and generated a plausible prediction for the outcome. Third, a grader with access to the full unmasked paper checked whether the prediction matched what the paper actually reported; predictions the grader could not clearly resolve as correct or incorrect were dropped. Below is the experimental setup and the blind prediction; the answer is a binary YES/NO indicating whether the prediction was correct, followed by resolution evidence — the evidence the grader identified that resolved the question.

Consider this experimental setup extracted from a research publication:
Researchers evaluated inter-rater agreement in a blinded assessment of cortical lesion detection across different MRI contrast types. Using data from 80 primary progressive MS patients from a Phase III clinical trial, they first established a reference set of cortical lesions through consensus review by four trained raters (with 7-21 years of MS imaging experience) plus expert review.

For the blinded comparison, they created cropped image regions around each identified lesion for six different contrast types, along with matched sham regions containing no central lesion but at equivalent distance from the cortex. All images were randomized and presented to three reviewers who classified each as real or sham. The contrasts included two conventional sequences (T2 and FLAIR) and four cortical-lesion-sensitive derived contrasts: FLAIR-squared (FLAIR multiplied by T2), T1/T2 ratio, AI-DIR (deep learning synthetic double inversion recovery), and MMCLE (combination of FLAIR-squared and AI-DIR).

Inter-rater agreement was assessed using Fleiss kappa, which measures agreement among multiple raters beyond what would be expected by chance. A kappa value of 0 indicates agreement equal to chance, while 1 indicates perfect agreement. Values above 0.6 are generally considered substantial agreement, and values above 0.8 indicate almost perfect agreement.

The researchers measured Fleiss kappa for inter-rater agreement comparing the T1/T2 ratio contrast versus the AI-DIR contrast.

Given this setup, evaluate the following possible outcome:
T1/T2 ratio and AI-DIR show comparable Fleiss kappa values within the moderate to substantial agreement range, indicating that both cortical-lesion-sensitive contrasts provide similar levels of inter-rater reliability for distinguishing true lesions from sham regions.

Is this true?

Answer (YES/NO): NO